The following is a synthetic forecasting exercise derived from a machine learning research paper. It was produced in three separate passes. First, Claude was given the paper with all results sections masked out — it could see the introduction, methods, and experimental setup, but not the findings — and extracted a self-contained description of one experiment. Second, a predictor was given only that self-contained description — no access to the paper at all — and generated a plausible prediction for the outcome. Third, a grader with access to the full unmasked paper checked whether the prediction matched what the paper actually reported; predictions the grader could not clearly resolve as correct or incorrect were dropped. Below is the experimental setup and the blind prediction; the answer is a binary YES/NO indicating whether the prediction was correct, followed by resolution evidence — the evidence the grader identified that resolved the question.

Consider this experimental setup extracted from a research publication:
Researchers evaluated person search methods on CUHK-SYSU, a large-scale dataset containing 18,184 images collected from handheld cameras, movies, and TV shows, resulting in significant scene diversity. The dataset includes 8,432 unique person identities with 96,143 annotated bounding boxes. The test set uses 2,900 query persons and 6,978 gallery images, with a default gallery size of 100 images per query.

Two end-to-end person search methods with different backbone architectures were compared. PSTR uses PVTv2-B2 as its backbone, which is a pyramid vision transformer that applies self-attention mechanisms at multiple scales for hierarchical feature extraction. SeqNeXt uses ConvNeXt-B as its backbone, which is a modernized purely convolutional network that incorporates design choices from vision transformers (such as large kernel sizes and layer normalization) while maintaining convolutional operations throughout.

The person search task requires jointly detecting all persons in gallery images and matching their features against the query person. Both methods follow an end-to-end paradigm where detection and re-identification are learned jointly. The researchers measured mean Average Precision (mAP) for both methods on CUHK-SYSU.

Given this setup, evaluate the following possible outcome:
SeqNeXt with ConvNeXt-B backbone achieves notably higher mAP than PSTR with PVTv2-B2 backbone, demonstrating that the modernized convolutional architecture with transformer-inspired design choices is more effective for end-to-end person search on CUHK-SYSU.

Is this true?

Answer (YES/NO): NO